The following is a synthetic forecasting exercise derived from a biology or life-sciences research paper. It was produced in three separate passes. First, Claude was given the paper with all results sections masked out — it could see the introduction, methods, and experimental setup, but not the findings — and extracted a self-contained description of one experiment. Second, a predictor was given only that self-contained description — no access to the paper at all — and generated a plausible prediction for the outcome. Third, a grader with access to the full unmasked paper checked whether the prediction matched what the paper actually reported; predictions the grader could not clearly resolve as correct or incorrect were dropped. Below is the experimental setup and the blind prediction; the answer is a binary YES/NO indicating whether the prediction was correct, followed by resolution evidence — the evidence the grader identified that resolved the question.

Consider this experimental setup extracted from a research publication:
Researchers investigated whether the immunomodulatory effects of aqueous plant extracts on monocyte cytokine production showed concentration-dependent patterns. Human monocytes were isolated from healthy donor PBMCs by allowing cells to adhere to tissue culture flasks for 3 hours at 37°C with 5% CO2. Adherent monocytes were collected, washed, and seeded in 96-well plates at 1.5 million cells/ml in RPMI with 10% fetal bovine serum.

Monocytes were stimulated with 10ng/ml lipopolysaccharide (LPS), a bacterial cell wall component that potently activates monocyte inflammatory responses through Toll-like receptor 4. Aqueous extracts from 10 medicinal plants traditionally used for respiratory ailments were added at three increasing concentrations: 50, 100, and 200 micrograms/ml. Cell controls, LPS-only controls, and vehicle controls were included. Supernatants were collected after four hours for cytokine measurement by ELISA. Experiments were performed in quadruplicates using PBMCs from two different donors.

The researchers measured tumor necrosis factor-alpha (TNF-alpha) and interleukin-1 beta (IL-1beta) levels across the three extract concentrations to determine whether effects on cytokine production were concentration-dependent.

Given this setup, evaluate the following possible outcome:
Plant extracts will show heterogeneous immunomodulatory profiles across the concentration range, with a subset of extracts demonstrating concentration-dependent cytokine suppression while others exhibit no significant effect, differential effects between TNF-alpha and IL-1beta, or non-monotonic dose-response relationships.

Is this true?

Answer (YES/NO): NO